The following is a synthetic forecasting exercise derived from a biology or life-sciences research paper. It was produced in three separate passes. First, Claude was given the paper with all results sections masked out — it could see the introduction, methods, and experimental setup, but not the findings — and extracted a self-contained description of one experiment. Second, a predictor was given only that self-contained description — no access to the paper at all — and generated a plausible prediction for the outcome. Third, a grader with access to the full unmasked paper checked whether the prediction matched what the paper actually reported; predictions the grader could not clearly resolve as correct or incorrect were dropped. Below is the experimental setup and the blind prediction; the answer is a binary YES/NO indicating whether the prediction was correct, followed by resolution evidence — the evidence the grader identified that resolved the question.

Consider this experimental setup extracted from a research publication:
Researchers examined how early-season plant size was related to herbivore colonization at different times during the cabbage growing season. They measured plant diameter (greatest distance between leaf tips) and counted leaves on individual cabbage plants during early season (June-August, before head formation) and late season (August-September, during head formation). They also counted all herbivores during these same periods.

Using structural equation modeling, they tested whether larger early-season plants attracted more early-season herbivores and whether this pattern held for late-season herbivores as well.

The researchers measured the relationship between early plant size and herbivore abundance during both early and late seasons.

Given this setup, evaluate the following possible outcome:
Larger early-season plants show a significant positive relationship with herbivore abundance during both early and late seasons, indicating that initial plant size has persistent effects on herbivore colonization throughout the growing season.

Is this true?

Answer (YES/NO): NO